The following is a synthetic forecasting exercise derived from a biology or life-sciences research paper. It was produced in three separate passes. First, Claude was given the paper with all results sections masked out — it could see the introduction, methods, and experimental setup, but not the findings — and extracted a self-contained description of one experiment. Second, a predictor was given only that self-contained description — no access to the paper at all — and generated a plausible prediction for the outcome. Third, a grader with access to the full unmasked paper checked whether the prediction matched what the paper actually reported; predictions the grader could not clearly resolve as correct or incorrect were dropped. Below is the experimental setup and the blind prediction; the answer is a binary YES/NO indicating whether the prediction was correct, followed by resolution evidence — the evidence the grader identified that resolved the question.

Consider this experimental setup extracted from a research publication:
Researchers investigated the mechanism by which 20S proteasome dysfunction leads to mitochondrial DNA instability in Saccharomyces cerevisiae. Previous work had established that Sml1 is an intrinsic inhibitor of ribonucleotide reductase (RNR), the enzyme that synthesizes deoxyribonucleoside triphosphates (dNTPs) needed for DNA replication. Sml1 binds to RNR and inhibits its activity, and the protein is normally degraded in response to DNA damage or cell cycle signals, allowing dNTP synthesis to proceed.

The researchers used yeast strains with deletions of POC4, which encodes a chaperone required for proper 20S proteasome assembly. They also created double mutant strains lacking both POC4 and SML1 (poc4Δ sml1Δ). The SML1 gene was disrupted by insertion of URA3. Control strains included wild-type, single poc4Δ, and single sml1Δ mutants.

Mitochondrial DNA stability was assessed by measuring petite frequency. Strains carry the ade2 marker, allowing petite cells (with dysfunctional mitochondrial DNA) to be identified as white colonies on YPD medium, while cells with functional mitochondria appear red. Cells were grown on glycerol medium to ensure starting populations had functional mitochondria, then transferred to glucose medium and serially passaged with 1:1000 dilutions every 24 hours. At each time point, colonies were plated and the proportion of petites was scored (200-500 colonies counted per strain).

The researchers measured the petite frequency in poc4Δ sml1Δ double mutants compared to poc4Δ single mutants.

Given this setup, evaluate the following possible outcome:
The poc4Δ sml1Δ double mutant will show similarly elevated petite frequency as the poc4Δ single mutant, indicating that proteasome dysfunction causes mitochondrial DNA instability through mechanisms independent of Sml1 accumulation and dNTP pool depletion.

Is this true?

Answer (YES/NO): NO